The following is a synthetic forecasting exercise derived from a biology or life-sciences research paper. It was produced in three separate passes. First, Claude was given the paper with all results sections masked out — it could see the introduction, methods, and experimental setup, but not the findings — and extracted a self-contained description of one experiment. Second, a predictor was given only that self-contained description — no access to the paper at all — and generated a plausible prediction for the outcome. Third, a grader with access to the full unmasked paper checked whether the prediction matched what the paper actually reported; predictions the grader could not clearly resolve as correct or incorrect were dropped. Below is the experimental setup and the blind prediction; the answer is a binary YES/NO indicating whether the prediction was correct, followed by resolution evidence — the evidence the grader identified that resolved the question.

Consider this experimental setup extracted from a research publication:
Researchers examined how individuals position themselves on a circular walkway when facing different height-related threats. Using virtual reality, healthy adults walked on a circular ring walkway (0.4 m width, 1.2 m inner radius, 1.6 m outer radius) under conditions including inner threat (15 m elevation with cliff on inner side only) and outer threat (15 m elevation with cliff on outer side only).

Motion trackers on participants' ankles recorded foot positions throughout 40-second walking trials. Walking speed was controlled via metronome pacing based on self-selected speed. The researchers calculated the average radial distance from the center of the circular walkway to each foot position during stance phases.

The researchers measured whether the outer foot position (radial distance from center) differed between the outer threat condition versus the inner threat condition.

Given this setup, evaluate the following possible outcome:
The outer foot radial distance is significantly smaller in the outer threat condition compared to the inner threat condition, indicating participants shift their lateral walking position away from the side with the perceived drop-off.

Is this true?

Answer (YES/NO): YES